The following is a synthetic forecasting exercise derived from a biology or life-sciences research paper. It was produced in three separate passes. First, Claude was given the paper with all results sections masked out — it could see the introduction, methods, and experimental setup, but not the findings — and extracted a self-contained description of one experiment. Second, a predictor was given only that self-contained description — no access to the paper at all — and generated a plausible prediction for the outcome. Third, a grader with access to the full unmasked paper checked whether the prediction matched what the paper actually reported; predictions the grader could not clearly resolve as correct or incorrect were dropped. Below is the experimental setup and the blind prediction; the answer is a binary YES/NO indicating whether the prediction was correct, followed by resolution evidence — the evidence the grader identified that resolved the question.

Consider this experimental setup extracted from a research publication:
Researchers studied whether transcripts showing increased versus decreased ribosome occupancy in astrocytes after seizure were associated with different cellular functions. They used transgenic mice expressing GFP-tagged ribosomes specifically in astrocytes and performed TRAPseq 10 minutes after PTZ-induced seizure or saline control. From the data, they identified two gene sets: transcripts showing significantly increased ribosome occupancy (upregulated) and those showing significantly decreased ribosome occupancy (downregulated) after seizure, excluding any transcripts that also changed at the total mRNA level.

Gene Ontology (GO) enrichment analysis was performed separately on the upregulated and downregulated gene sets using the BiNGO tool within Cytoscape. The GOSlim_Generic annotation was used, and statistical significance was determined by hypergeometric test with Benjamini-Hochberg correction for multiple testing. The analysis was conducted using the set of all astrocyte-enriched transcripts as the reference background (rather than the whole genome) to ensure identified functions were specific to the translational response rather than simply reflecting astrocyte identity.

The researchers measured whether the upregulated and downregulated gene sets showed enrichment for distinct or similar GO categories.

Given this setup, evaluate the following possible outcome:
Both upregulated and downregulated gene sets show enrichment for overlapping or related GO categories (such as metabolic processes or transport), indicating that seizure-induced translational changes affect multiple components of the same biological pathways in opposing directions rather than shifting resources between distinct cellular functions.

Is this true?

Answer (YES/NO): NO